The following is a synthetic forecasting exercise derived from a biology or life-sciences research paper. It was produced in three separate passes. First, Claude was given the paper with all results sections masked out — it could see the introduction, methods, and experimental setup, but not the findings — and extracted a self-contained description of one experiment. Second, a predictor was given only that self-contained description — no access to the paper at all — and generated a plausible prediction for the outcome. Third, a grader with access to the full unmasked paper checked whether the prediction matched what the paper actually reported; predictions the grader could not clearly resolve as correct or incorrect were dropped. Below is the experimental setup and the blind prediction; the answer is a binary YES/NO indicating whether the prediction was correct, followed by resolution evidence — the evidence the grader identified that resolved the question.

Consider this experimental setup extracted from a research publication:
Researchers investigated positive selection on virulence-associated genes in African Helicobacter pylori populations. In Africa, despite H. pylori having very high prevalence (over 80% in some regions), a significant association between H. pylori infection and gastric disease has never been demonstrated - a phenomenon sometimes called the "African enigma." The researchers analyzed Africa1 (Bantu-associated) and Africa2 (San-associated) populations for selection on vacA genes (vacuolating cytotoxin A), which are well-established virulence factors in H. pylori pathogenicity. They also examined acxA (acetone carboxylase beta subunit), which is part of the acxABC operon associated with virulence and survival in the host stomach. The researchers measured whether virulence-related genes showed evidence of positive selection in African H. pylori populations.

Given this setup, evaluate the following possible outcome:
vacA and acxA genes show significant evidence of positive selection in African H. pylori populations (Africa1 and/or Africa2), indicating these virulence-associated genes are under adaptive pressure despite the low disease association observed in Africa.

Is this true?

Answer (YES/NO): YES